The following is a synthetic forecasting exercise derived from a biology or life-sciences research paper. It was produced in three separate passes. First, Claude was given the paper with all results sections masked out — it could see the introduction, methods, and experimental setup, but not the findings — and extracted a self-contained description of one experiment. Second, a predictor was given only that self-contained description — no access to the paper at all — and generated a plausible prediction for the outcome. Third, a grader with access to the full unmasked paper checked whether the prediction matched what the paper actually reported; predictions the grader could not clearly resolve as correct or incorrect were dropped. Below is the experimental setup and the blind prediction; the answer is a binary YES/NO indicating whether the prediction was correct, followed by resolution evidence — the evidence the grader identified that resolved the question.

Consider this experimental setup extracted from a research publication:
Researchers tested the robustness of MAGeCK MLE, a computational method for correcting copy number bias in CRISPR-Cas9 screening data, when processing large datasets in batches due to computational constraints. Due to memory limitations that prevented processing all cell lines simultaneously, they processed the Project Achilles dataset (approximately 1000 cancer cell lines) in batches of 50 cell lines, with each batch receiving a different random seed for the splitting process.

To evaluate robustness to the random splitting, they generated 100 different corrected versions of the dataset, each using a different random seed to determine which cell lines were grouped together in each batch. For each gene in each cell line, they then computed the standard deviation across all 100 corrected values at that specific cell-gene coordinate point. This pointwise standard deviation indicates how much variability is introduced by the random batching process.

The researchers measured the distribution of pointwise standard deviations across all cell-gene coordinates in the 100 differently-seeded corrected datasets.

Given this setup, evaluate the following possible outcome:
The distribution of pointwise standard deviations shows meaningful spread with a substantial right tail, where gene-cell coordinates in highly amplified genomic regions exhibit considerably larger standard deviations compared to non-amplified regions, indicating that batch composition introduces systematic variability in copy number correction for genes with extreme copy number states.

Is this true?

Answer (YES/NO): NO